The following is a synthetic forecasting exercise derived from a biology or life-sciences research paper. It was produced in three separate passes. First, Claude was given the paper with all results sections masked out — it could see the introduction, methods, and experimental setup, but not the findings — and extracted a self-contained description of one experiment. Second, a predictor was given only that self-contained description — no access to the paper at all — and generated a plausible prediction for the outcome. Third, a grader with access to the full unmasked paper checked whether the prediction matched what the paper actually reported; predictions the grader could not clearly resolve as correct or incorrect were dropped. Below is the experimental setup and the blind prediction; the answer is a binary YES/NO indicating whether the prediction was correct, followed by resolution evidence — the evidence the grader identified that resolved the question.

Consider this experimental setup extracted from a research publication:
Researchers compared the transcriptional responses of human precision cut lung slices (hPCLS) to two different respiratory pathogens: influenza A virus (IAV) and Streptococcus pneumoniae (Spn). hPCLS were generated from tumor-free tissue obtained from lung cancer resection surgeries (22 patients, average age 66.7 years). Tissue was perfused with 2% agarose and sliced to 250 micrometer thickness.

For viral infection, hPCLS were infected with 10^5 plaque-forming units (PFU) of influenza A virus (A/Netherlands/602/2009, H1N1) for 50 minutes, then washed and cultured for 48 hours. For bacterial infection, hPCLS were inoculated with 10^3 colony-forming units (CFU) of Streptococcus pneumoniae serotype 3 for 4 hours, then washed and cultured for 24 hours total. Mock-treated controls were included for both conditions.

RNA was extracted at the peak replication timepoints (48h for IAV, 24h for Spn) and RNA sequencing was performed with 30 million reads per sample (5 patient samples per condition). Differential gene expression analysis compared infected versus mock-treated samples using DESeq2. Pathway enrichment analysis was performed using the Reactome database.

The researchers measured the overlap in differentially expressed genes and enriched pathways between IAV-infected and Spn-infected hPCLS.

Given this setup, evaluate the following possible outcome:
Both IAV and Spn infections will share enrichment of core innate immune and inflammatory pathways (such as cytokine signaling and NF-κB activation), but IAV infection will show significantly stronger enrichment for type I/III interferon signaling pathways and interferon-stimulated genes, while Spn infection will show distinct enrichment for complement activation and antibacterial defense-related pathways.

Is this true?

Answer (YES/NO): NO